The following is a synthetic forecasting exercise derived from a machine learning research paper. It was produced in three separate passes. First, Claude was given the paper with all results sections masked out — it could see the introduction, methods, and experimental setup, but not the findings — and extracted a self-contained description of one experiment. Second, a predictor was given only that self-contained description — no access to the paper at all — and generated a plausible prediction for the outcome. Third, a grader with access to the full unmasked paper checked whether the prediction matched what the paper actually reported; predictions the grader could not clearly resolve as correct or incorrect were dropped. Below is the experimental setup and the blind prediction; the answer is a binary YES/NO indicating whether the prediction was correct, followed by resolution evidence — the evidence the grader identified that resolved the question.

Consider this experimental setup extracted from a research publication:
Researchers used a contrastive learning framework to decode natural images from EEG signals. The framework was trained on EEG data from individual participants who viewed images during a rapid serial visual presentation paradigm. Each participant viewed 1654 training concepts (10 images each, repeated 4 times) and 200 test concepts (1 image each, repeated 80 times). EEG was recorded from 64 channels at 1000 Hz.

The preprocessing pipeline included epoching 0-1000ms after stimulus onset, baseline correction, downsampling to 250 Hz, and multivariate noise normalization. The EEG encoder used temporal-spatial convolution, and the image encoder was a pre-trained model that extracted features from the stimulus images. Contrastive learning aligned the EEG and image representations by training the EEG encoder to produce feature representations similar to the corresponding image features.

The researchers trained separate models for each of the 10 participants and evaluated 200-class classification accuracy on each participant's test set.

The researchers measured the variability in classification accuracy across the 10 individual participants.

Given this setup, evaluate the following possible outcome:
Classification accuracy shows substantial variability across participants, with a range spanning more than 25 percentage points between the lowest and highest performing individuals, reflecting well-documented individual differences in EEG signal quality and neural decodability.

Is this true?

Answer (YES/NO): NO